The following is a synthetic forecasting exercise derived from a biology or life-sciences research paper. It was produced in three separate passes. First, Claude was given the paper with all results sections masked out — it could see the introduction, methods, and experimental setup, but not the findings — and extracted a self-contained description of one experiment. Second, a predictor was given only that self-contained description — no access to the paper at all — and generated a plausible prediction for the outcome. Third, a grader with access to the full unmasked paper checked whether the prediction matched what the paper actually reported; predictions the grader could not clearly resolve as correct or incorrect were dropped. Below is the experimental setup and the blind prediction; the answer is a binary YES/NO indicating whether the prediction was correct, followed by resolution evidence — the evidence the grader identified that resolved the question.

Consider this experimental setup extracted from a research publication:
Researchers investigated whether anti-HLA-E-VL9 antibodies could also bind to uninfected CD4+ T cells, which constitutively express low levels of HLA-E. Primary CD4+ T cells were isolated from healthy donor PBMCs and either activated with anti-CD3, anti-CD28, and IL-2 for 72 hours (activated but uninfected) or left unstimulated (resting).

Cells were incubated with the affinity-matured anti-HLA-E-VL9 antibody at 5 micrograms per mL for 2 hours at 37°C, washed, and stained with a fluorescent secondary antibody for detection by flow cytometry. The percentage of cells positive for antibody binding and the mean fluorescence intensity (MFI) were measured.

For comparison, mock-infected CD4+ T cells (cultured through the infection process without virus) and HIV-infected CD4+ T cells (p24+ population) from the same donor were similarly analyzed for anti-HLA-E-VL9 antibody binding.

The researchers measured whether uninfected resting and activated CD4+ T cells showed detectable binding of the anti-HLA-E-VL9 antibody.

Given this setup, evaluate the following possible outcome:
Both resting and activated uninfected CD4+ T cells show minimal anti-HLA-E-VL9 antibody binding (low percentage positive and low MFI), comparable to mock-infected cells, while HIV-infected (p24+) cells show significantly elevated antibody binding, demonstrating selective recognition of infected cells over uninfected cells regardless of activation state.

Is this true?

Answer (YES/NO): NO